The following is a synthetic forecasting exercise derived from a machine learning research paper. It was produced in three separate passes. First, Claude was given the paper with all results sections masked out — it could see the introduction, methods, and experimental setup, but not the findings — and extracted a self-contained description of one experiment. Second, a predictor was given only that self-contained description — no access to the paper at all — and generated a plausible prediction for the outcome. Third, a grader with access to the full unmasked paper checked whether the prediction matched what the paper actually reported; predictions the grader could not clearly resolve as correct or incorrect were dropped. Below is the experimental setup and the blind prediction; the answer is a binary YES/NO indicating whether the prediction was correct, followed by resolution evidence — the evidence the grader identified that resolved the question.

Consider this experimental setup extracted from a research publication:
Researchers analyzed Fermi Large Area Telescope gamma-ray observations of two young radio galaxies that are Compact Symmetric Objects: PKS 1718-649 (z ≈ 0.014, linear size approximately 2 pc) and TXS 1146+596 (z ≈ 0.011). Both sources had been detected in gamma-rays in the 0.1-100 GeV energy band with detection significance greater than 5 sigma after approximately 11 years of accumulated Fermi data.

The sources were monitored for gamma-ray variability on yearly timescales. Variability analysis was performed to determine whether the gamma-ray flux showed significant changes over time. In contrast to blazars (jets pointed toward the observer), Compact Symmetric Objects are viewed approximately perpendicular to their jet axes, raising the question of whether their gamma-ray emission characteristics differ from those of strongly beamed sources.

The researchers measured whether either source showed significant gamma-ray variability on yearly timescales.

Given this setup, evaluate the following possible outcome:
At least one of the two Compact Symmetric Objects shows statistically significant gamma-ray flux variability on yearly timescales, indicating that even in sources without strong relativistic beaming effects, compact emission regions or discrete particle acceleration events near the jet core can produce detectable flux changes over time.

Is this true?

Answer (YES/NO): NO